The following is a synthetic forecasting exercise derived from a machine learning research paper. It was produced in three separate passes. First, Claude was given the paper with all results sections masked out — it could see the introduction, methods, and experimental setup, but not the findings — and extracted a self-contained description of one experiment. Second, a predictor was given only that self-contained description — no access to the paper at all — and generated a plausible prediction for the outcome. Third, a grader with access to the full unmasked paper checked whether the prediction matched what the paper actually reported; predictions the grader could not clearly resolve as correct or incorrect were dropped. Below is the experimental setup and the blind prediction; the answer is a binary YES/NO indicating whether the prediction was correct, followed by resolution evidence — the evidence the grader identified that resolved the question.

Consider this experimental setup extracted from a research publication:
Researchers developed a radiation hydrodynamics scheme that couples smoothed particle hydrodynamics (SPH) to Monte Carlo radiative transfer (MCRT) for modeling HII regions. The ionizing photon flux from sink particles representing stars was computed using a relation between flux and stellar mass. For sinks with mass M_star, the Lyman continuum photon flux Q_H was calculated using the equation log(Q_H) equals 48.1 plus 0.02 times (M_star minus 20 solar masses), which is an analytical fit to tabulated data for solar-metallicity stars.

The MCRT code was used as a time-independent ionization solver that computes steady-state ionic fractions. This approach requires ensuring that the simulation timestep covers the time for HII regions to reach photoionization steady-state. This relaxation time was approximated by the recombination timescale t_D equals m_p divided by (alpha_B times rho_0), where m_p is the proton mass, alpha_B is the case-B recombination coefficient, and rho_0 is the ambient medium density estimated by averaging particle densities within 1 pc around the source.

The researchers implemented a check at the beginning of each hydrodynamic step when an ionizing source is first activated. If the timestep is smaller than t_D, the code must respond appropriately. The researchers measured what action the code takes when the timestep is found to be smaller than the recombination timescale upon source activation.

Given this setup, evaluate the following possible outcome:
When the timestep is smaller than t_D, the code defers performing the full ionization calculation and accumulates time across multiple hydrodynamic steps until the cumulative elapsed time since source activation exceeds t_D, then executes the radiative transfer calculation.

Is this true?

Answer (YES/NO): NO